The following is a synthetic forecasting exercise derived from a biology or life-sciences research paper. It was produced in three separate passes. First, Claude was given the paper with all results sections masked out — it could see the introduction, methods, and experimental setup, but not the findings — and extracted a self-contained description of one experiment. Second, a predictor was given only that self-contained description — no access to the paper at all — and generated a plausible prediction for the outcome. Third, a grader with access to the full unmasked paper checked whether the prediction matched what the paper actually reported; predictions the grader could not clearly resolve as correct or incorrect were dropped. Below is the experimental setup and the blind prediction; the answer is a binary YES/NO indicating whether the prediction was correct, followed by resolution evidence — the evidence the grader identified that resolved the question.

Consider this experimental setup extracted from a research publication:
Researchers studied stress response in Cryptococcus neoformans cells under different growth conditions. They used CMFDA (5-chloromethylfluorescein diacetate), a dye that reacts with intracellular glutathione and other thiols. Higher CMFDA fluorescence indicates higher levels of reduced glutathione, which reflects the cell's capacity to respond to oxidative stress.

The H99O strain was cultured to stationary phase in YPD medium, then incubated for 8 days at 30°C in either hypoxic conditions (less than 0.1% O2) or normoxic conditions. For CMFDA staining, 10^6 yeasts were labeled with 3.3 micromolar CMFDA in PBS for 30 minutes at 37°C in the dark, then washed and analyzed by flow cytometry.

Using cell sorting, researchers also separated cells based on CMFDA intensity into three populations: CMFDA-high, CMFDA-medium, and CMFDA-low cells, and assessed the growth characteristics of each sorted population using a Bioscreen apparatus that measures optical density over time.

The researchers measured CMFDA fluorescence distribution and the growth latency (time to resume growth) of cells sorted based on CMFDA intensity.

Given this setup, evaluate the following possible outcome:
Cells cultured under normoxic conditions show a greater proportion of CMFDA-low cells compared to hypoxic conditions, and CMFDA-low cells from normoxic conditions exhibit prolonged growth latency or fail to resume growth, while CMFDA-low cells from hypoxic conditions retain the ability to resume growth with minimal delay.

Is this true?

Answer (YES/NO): NO